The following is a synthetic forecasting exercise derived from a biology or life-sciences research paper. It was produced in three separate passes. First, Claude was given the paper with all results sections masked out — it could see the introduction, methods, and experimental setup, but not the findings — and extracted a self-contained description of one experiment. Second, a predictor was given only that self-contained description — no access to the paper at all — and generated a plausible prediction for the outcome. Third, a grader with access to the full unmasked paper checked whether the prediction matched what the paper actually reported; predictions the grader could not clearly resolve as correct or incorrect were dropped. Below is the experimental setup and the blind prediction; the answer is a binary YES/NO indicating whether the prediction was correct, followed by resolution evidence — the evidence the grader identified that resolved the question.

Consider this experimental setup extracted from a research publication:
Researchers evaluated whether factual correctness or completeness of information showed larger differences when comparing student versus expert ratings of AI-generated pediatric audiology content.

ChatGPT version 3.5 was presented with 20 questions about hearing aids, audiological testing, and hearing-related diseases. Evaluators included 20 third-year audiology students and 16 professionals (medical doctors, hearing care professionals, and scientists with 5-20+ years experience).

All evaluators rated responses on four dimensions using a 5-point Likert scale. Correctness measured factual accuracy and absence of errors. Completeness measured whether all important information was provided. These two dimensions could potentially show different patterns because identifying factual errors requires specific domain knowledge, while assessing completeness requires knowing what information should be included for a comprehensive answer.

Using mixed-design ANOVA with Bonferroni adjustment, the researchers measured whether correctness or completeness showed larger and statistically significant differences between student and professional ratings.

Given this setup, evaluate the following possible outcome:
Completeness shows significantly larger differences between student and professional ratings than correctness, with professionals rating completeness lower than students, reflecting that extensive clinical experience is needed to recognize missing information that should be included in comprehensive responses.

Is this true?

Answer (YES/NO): YES